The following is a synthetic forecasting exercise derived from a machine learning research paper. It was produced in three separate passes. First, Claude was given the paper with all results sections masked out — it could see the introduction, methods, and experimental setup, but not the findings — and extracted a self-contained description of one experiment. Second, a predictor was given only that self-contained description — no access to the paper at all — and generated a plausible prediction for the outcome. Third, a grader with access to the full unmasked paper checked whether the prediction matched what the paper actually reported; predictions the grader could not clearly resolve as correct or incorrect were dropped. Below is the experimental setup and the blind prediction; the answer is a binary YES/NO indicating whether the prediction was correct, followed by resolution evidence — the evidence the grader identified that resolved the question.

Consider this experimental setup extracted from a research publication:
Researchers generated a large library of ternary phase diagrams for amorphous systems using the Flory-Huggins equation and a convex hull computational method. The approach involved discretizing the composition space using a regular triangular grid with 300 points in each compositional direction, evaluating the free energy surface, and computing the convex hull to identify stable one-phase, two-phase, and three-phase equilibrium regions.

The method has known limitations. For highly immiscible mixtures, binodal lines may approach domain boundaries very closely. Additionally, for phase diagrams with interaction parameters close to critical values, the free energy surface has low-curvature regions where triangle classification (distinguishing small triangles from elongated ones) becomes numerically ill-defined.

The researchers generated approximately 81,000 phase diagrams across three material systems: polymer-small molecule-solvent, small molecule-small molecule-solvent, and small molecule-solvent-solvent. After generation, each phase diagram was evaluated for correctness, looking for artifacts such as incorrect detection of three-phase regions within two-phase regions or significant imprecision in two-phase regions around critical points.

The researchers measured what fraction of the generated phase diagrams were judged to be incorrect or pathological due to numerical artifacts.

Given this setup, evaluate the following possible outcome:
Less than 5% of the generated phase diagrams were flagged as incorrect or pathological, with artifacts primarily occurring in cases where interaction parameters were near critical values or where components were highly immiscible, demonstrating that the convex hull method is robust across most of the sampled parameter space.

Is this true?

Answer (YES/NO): YES